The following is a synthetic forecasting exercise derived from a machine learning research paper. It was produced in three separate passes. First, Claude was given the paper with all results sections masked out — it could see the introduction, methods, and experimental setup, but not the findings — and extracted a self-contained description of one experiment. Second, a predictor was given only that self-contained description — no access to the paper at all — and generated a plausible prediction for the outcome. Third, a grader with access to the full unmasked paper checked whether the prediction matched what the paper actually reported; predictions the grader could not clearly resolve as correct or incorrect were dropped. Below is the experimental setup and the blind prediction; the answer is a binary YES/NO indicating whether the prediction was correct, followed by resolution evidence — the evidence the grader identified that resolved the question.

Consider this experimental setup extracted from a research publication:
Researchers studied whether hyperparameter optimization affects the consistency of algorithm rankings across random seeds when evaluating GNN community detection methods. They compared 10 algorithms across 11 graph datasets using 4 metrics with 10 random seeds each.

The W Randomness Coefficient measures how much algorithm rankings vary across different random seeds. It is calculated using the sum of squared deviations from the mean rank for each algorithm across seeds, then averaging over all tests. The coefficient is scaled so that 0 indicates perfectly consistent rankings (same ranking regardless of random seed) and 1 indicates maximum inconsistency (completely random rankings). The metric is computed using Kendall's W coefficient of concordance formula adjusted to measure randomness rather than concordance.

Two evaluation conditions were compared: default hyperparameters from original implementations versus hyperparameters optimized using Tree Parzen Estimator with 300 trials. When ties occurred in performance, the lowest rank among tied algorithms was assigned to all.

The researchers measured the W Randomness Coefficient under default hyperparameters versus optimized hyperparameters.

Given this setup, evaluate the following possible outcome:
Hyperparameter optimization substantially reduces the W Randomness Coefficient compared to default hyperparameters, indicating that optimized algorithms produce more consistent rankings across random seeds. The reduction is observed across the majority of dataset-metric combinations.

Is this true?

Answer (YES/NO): NO